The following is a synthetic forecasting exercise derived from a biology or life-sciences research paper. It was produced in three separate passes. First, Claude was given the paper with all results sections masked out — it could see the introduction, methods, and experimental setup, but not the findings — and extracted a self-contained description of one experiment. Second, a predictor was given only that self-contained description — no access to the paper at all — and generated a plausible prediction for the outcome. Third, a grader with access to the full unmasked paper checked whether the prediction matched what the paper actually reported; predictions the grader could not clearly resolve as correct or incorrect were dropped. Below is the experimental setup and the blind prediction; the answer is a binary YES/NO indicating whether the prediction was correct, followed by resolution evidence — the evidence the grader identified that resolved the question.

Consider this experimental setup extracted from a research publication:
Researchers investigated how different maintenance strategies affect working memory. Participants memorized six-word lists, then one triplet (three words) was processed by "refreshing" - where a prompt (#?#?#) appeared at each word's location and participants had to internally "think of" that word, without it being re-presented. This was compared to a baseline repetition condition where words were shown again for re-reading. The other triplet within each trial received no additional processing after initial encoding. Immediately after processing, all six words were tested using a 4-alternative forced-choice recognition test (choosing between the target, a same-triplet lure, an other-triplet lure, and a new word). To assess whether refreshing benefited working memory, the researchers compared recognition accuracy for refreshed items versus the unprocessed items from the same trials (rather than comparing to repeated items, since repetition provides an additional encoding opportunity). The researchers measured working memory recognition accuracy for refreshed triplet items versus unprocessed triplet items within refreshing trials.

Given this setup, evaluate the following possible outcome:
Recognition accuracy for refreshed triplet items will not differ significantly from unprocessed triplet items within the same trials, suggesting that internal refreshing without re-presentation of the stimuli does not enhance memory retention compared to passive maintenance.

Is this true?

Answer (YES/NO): NO